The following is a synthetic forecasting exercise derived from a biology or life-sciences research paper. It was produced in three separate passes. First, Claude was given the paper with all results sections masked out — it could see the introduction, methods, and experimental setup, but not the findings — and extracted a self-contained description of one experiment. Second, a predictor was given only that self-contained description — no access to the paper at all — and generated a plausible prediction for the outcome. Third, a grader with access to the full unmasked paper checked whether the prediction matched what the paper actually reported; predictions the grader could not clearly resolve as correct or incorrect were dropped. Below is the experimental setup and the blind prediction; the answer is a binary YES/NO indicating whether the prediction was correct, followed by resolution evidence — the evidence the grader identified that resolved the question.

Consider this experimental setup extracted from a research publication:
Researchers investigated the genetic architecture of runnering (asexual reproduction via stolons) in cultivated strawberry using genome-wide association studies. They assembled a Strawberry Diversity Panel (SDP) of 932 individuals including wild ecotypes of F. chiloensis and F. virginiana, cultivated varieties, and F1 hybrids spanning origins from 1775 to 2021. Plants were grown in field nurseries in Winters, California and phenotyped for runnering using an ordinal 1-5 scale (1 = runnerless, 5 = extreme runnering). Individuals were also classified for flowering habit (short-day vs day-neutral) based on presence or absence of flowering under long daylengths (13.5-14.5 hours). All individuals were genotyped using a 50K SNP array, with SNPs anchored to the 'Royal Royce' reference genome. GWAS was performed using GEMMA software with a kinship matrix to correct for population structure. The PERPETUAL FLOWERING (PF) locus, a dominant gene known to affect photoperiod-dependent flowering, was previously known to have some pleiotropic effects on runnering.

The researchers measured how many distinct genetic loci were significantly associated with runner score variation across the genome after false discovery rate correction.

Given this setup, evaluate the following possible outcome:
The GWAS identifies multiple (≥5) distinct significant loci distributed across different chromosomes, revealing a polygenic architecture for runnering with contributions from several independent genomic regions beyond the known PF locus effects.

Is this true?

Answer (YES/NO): NO